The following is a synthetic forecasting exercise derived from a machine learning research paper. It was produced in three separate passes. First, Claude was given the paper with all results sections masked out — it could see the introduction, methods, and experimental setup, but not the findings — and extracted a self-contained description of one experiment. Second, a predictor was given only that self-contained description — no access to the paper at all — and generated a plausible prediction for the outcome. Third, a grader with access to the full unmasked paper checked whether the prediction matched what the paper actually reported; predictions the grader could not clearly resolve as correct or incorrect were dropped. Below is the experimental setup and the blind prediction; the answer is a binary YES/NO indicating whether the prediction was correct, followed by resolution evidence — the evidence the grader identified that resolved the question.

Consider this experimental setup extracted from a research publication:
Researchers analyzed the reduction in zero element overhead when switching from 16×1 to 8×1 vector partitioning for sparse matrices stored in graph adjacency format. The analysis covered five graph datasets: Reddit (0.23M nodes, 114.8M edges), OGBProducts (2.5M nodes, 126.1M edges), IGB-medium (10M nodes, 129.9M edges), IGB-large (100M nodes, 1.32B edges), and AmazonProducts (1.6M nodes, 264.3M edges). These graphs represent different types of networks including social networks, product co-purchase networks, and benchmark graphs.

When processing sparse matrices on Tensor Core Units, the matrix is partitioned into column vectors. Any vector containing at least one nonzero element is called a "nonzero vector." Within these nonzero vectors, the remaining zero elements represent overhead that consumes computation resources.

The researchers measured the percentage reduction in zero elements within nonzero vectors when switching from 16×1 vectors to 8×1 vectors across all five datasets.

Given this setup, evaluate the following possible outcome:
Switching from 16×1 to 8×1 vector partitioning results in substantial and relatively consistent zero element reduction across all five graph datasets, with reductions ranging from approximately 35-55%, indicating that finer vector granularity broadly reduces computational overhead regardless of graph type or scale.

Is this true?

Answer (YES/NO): YES